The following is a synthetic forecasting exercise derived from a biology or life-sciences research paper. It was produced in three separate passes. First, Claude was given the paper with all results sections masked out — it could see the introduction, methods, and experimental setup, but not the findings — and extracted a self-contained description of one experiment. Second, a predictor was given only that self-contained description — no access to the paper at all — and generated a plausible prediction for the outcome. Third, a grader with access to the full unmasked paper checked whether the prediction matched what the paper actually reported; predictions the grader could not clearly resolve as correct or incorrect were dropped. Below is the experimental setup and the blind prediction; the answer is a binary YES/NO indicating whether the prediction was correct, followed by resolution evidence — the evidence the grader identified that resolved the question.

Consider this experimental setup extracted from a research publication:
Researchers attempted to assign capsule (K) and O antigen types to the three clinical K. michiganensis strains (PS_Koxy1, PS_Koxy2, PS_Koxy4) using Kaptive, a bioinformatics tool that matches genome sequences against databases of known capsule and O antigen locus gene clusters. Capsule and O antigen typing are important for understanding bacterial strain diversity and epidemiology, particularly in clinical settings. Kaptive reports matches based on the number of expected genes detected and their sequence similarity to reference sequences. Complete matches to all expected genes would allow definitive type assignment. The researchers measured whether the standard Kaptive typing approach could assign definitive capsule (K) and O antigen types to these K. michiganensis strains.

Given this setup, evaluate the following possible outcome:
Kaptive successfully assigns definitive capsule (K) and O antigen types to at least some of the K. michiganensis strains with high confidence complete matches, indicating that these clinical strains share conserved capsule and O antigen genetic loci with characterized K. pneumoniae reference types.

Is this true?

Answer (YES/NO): NO